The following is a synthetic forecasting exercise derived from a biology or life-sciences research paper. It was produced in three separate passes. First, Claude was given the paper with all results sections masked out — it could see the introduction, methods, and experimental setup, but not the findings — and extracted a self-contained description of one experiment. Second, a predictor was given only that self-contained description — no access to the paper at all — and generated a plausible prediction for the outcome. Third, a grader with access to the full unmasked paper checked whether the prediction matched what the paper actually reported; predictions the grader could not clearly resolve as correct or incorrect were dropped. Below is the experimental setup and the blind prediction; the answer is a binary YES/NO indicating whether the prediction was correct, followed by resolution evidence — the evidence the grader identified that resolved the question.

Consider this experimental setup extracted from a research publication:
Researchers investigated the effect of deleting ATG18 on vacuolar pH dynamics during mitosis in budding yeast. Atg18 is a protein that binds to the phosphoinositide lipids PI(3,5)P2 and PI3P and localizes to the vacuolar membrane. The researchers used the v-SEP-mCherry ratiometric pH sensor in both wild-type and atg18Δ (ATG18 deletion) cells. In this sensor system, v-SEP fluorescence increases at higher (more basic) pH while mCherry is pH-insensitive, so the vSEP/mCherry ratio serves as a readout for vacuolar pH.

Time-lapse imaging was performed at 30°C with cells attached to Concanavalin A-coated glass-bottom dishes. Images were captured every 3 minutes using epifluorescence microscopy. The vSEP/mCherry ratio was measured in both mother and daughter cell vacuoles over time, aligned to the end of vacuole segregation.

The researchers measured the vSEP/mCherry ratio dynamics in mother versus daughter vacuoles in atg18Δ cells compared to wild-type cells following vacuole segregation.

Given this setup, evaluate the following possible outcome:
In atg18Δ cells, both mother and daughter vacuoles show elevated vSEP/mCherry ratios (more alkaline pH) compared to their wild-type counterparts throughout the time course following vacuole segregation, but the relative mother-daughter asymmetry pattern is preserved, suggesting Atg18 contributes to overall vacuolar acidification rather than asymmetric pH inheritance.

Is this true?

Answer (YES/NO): NO